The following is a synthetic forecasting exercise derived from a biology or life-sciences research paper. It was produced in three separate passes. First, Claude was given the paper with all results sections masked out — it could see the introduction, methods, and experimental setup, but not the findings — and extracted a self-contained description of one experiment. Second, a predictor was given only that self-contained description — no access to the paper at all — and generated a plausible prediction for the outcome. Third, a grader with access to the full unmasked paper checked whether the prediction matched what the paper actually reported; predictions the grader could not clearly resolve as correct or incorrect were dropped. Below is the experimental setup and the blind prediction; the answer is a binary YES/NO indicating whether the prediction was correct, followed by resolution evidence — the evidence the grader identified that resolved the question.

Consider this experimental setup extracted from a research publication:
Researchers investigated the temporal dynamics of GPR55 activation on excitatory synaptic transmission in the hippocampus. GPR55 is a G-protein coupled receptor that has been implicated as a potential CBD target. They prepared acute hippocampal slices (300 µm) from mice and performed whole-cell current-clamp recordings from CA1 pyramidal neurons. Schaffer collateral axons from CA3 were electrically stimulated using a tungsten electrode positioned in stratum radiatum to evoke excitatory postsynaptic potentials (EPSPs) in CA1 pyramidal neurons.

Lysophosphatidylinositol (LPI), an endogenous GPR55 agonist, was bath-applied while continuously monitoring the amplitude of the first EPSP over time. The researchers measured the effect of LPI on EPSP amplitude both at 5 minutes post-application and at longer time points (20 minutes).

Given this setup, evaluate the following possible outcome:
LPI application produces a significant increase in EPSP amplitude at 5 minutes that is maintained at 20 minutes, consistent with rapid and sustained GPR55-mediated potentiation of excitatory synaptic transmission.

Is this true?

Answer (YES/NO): NO